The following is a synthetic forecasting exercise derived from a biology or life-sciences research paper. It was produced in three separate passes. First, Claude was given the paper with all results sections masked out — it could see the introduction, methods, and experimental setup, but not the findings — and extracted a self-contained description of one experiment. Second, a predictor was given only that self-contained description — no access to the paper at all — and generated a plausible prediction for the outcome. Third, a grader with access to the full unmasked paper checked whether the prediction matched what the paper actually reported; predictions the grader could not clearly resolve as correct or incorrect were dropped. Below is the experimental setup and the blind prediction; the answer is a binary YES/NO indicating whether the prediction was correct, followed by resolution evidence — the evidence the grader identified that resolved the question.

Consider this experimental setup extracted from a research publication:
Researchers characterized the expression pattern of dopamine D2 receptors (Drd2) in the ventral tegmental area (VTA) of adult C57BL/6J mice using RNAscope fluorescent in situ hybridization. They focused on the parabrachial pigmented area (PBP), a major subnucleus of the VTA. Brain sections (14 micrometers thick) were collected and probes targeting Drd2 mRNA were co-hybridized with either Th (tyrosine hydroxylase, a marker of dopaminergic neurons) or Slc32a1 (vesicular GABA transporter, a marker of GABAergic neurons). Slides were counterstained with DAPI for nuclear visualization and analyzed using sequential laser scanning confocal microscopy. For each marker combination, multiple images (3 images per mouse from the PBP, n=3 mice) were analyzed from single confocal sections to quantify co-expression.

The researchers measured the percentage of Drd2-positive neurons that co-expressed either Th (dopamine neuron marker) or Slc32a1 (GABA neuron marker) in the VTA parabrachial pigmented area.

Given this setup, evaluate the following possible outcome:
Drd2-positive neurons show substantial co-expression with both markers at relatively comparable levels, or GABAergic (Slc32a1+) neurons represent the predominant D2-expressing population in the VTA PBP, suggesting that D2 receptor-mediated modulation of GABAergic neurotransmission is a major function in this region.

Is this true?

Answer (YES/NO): NO